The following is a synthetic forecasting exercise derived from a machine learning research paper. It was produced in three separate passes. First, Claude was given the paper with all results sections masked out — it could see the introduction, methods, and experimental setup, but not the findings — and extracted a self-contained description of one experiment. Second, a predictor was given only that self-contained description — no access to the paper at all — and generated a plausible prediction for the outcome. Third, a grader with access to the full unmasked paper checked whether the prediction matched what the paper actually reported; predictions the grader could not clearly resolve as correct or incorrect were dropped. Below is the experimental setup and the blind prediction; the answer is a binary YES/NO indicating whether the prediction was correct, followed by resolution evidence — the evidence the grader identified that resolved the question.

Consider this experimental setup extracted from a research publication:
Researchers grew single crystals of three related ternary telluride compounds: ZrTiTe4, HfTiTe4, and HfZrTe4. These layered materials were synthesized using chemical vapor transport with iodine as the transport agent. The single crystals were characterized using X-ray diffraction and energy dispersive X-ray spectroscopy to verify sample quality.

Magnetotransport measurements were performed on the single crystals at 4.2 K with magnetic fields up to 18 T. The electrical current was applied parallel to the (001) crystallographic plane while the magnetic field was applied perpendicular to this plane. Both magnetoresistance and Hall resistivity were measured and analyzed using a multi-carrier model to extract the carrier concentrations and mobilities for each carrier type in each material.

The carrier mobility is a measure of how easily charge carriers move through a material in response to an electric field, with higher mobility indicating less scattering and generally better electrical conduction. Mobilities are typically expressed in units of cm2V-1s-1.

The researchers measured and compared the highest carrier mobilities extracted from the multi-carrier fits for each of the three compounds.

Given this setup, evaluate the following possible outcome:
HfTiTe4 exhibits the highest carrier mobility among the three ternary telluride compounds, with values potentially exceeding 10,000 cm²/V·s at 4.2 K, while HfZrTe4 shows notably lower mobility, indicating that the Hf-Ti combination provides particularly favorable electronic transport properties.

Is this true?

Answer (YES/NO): NO